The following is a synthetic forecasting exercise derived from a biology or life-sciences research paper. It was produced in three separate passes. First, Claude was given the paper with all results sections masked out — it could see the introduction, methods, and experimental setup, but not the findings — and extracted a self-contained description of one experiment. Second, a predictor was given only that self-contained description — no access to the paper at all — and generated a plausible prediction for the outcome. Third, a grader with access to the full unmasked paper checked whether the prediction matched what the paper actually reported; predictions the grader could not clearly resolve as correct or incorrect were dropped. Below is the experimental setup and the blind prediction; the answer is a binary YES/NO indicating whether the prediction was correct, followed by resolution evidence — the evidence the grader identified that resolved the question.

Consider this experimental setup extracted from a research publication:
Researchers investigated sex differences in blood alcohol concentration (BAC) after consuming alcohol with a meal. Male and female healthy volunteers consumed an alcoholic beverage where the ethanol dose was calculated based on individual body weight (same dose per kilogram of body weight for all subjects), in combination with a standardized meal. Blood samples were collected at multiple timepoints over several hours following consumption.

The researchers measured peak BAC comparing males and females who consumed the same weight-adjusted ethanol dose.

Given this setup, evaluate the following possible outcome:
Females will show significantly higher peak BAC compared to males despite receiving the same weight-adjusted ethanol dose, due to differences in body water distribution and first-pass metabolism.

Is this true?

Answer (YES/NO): YES